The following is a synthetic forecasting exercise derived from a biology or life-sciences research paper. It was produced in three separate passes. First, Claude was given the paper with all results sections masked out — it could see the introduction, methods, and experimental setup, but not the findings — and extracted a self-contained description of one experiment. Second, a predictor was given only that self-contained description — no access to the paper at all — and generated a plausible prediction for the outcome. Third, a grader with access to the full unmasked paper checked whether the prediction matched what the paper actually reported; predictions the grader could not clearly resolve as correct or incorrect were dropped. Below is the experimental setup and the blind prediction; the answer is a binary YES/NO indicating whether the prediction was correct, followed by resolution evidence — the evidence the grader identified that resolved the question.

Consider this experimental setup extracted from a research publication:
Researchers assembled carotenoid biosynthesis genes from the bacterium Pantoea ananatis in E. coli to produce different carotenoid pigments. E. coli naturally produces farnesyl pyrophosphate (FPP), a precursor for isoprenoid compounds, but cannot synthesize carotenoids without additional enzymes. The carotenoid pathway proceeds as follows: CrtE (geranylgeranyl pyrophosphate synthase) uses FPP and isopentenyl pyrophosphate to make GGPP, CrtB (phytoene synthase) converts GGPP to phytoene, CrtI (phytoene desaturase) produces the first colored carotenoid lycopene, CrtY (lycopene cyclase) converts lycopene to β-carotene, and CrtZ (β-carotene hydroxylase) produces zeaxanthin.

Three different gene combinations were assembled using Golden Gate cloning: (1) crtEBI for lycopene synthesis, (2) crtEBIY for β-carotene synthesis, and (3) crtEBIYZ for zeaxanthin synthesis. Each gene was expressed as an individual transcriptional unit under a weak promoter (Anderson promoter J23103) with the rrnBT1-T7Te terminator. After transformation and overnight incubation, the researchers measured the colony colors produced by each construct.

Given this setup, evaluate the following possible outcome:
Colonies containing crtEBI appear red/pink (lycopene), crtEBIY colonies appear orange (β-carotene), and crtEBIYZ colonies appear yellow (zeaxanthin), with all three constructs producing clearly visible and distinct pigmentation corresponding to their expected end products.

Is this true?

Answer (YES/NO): YES